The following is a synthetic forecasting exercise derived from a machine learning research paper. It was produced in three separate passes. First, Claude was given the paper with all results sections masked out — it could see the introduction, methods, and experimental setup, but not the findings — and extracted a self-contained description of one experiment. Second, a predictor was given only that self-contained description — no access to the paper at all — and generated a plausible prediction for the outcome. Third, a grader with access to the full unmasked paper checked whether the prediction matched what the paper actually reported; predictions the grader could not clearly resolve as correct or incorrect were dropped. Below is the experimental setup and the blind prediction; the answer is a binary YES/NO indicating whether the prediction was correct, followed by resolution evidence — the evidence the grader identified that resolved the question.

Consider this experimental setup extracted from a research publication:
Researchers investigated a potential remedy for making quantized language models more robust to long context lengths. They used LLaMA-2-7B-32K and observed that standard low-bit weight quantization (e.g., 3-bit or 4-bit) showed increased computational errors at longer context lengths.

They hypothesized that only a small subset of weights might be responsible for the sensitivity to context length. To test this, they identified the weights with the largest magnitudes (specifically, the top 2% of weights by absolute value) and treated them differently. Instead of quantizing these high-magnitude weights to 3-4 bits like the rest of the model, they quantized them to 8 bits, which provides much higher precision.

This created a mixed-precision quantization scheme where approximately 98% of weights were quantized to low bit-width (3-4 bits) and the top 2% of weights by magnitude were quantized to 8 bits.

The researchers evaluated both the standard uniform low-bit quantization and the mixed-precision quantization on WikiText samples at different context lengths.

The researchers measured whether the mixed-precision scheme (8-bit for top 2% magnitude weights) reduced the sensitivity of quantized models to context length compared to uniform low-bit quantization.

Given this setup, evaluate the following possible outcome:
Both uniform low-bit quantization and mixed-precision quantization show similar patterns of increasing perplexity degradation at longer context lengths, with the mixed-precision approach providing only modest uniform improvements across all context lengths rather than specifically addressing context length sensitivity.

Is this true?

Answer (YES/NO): NO